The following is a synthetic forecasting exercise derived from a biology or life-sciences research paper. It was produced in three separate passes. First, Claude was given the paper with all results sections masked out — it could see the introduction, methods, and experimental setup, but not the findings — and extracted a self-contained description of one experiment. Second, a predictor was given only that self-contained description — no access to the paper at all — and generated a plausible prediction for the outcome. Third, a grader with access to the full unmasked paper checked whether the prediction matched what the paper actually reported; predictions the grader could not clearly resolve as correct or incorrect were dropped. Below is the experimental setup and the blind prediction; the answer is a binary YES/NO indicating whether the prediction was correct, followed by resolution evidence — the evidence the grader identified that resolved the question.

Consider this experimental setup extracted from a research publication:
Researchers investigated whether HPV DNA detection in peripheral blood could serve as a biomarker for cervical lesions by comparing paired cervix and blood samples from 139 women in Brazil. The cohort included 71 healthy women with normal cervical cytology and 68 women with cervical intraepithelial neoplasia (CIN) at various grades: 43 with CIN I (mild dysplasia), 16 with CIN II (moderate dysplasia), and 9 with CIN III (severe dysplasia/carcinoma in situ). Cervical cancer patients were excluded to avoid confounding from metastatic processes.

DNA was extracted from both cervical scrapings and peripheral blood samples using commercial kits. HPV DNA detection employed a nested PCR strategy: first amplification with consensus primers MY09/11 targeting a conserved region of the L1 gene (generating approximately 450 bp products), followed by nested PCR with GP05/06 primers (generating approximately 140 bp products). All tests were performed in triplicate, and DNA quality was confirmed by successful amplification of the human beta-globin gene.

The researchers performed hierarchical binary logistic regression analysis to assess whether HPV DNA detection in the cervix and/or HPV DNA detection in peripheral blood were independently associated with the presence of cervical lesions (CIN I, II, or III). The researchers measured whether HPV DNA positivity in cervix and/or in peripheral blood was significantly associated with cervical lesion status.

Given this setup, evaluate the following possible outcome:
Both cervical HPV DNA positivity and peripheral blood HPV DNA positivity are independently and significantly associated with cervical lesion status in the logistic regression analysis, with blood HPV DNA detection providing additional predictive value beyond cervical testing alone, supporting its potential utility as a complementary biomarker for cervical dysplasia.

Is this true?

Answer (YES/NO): NO